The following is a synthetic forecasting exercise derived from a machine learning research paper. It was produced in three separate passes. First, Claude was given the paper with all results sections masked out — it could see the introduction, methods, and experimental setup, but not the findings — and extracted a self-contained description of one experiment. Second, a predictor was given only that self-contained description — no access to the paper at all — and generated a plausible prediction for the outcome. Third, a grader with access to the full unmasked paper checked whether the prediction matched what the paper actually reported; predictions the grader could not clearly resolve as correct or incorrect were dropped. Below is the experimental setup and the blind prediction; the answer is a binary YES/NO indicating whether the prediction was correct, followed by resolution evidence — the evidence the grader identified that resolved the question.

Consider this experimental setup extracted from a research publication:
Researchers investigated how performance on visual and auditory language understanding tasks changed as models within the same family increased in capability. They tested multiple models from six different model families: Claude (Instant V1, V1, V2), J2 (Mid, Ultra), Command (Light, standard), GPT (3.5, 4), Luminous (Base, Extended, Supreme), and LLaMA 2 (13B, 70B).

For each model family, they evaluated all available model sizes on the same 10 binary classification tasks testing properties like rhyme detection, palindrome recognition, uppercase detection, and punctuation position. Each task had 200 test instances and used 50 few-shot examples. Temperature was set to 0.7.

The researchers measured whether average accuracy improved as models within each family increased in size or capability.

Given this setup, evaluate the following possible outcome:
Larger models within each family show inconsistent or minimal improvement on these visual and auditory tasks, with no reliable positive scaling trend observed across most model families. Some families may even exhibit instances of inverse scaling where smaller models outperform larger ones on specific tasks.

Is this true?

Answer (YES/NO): YES